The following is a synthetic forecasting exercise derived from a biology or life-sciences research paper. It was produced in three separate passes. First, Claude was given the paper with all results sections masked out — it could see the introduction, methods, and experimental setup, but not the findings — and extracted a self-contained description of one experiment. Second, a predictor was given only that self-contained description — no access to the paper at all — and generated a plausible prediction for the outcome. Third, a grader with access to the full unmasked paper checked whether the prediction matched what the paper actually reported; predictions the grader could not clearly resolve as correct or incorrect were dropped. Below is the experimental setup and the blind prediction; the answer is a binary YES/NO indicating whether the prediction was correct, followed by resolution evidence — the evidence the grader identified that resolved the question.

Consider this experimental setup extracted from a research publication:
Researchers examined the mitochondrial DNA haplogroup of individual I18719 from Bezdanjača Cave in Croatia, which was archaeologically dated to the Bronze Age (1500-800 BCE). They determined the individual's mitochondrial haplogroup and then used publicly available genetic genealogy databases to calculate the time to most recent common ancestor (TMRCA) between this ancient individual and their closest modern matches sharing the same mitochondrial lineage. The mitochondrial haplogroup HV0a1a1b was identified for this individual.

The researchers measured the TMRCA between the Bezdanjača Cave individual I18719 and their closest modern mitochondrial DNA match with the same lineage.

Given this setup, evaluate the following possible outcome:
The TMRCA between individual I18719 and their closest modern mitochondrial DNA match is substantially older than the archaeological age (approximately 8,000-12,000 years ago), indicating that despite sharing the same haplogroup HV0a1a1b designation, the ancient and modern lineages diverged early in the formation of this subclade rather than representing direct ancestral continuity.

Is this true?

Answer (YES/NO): NO